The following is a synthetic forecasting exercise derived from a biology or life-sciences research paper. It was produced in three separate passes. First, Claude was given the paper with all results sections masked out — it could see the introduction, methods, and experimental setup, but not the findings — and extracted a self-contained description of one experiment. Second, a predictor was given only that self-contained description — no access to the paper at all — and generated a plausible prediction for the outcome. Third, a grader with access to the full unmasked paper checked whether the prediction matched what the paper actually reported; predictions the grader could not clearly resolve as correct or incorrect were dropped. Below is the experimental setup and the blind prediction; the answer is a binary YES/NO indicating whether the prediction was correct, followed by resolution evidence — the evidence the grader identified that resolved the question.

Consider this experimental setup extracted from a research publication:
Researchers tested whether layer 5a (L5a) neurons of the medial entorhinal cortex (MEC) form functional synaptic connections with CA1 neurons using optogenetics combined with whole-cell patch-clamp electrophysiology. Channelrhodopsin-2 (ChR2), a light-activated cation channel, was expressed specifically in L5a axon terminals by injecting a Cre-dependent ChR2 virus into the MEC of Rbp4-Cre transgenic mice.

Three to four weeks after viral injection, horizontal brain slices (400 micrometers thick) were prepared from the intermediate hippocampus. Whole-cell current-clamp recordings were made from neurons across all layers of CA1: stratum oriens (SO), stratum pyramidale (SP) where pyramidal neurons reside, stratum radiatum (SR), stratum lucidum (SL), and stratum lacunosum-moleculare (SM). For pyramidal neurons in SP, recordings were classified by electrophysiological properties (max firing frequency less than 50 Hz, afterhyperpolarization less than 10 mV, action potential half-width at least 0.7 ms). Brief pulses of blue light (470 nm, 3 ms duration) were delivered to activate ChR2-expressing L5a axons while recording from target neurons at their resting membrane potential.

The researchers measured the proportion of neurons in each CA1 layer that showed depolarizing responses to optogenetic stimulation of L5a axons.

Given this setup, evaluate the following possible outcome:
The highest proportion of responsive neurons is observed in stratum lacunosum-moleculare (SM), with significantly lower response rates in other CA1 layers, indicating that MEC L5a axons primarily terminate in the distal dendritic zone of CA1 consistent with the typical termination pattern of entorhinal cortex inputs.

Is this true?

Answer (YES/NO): NO